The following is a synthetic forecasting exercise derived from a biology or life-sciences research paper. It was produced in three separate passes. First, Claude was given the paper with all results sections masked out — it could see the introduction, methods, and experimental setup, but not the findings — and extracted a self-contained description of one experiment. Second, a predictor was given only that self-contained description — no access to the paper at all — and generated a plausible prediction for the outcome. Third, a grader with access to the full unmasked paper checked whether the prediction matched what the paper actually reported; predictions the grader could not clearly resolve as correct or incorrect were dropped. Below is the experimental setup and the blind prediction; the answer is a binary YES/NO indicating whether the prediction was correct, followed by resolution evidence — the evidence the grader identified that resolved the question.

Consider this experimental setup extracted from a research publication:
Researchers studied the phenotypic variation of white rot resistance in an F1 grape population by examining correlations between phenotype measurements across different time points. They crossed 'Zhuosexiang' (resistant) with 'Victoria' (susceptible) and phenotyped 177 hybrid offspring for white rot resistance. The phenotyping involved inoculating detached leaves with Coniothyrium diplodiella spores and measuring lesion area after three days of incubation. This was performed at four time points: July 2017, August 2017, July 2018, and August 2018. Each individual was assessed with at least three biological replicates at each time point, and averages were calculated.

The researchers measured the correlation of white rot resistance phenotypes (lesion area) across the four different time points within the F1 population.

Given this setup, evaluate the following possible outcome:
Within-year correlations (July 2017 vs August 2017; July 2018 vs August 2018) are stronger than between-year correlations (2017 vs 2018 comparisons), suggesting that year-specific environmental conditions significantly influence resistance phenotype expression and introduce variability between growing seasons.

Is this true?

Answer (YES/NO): NO